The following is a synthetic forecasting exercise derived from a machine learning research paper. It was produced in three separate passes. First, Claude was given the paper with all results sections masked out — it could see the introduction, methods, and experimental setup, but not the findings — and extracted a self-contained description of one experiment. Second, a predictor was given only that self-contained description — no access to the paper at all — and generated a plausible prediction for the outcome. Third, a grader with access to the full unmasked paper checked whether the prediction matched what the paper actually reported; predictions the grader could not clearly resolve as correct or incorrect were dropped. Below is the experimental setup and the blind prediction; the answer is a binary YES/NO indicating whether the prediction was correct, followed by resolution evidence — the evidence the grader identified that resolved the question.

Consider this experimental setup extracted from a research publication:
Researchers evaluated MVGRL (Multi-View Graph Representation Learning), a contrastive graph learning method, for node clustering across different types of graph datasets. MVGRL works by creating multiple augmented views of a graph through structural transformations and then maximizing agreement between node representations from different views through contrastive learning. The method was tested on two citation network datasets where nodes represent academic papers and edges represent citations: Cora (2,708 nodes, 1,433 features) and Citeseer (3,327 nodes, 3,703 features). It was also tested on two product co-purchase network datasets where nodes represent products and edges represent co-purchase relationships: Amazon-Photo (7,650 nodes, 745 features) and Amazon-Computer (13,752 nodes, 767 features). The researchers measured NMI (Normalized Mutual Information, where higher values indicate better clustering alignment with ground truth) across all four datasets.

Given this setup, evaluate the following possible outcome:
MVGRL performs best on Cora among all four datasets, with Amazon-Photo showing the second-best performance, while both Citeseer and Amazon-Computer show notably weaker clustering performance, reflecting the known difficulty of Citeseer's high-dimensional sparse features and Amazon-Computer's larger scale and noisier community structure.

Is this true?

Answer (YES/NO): NO